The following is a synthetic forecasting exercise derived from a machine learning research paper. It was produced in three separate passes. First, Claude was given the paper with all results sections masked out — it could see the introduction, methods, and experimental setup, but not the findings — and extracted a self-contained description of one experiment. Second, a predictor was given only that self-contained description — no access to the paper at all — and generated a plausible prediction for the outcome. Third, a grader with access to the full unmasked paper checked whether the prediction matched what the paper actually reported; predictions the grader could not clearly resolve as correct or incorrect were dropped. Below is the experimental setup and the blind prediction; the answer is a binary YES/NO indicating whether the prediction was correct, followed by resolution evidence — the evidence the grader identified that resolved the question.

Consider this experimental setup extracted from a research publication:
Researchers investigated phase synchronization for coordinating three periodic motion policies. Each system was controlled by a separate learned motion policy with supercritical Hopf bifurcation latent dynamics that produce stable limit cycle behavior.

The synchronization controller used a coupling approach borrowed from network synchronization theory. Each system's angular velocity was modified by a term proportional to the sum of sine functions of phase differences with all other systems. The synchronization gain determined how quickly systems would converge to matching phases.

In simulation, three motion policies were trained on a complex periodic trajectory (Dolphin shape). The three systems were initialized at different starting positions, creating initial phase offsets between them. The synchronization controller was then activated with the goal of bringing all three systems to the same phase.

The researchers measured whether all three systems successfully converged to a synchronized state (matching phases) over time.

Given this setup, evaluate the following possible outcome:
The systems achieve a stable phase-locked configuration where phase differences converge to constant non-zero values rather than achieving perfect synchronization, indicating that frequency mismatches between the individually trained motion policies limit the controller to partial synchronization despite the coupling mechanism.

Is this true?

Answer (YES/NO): NO